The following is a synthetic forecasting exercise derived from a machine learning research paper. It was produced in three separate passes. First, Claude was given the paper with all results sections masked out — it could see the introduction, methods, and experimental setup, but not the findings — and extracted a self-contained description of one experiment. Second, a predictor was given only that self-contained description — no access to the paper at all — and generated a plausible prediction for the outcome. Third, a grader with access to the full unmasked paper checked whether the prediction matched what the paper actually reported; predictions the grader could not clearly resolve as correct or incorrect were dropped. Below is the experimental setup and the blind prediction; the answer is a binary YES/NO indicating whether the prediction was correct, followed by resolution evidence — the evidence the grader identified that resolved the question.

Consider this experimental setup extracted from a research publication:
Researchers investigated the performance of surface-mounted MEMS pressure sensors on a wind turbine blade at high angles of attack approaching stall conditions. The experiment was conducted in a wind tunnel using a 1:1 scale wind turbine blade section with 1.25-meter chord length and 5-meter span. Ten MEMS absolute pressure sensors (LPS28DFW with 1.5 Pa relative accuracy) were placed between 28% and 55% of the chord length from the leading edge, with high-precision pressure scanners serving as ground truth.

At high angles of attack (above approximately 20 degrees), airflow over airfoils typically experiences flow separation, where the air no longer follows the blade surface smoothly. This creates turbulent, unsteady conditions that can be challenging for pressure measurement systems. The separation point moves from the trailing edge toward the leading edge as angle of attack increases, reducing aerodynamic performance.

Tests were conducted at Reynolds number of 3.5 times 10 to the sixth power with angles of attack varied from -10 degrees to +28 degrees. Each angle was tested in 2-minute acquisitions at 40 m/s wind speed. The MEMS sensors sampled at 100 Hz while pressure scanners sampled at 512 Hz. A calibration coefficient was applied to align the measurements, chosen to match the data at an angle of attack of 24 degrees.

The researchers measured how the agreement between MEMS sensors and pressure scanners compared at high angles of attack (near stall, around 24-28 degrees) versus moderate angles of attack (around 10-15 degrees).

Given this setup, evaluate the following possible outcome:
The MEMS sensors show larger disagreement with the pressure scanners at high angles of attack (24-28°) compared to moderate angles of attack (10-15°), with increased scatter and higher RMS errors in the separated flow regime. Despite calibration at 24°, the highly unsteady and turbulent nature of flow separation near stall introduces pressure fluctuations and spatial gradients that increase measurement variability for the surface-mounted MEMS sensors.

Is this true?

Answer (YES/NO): NO